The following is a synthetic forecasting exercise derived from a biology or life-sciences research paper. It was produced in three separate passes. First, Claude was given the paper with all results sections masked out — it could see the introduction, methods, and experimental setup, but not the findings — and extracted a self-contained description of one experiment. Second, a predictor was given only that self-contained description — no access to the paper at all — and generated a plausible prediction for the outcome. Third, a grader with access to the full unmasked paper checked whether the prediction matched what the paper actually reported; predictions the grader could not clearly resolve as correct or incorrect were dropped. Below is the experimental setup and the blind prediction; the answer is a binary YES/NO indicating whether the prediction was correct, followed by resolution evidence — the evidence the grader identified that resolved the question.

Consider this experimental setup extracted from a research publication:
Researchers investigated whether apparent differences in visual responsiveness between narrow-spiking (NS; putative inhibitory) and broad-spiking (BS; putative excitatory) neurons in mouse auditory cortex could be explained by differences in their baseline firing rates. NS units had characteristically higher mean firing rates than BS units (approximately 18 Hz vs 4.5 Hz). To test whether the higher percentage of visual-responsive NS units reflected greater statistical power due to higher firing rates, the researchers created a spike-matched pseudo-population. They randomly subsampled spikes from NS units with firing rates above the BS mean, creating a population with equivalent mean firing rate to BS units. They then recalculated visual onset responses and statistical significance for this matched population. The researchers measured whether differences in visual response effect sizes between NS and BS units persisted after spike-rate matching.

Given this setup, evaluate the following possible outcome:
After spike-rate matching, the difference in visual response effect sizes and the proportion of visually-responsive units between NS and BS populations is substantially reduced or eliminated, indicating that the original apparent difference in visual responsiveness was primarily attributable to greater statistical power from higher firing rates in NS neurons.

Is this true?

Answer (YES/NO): YES